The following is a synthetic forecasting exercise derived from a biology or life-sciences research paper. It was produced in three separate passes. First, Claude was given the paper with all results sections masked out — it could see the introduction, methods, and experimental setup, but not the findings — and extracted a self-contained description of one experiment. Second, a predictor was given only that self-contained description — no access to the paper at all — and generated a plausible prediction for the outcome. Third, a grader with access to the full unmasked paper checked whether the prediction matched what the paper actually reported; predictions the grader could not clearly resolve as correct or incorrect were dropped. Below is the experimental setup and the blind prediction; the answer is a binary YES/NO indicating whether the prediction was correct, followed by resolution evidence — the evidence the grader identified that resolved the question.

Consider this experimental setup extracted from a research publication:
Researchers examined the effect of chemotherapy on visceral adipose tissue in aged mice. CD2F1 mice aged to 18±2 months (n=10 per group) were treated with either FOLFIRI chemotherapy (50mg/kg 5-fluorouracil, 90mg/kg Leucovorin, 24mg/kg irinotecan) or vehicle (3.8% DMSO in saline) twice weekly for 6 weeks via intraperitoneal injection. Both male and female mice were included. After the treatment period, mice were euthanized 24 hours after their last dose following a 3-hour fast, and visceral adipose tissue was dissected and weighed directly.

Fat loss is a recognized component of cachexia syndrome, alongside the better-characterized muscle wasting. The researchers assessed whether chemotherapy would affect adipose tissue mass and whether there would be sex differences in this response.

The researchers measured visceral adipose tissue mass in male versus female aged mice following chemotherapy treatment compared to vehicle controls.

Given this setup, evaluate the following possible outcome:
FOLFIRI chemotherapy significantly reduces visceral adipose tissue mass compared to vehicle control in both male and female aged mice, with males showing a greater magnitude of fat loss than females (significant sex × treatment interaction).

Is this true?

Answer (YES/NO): NO